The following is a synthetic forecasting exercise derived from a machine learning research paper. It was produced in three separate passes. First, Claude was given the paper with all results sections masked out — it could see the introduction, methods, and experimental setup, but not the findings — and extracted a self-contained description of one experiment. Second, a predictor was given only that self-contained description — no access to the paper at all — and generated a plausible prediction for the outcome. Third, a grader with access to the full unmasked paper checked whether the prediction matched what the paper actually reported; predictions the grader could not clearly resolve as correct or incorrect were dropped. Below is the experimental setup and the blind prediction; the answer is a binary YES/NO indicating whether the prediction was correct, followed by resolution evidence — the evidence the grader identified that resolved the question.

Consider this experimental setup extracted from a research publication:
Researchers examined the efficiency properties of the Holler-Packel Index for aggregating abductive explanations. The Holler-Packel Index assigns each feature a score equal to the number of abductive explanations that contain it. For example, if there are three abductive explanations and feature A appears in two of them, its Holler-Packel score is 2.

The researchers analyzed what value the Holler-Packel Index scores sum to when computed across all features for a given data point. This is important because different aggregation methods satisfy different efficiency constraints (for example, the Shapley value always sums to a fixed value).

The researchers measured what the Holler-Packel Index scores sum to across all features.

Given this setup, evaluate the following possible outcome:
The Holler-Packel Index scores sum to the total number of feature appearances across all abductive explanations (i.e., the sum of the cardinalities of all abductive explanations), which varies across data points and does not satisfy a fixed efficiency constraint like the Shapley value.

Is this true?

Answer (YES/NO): YES